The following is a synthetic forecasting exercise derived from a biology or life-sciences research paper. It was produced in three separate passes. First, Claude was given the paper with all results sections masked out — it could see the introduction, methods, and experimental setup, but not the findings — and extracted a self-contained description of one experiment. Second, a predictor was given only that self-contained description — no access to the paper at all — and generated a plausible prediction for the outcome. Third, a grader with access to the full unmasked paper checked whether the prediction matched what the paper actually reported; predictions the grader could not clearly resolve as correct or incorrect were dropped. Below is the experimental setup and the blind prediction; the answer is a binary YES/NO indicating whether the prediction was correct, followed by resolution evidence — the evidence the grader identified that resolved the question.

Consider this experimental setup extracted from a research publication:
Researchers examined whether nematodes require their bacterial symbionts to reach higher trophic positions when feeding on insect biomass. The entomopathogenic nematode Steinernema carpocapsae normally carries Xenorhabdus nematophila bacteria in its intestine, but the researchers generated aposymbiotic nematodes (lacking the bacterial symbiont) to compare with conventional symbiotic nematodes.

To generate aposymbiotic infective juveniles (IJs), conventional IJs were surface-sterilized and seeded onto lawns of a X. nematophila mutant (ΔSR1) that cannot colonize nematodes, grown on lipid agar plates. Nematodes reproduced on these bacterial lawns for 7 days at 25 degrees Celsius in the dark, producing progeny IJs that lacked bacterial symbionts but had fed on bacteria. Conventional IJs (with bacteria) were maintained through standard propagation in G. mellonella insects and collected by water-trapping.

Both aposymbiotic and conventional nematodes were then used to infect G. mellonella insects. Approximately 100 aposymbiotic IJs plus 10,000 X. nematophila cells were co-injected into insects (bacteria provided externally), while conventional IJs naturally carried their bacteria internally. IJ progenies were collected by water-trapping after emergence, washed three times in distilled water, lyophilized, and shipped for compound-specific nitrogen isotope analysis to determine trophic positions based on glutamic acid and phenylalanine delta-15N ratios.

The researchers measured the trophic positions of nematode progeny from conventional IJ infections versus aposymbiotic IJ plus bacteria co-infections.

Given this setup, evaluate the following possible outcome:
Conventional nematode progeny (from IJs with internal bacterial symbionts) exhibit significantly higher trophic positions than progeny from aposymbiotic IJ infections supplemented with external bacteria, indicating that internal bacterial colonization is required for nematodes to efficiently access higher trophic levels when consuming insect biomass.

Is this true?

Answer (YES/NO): NO